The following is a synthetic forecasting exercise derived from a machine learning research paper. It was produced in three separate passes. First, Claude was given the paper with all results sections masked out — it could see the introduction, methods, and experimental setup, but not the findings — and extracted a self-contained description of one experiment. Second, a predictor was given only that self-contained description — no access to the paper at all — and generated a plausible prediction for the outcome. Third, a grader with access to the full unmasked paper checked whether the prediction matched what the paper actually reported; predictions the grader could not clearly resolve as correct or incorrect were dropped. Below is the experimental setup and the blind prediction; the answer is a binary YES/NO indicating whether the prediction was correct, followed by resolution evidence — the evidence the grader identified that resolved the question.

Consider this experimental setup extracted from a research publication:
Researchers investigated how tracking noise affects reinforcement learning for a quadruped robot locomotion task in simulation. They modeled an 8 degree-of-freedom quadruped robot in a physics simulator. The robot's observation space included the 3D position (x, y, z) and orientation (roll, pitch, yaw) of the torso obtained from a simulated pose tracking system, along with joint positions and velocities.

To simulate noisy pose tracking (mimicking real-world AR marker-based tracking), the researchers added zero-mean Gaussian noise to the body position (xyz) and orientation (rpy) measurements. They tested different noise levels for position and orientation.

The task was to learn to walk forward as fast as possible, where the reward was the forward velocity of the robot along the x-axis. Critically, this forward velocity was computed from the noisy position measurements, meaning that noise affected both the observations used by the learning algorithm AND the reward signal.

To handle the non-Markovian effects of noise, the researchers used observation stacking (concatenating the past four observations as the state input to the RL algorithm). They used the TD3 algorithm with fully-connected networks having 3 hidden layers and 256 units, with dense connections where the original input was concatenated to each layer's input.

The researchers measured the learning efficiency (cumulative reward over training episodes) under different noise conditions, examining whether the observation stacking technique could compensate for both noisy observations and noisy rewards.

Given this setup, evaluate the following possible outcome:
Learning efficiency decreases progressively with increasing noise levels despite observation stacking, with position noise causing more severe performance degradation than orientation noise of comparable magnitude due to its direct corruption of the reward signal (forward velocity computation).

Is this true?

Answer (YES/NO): NO